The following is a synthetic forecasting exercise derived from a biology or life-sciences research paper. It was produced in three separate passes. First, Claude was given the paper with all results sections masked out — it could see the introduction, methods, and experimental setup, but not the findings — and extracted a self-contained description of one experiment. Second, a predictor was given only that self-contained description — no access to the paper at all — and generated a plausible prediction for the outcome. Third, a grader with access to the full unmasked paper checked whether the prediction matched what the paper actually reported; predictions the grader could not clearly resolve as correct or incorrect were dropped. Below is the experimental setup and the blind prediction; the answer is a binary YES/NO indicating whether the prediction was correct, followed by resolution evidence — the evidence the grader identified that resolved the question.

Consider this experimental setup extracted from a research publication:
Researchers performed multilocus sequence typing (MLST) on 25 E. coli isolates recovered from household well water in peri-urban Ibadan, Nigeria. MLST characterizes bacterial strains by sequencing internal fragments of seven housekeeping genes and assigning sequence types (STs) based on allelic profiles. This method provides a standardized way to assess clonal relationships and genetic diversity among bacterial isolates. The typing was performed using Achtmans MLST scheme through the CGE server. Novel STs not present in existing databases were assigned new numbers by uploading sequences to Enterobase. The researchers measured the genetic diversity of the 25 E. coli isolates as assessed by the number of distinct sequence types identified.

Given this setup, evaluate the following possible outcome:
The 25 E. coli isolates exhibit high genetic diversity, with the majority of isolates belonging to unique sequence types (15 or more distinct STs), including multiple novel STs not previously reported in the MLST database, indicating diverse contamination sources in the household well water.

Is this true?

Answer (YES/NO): NO